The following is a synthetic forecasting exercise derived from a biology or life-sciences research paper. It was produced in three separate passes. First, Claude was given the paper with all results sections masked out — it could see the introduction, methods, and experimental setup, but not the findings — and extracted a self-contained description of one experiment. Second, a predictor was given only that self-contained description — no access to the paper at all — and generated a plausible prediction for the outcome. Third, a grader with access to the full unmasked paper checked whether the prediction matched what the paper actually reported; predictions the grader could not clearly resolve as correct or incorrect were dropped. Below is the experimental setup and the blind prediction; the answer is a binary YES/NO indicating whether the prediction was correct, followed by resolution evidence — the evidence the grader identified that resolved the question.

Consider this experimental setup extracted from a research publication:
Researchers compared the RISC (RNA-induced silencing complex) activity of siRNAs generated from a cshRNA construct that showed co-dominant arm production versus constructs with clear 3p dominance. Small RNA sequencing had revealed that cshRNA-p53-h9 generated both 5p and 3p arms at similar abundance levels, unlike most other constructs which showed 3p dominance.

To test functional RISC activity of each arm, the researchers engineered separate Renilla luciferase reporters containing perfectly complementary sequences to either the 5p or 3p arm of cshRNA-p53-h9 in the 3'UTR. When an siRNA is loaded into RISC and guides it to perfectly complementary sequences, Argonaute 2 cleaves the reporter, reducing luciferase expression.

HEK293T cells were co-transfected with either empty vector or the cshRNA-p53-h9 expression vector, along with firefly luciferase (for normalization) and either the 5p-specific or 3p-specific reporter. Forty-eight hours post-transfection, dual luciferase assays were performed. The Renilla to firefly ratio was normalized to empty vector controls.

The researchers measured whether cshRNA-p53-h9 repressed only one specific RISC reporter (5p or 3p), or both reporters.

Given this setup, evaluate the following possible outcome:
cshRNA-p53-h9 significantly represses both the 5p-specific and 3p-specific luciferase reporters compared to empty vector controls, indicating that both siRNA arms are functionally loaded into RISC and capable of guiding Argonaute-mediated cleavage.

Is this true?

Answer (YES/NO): YES